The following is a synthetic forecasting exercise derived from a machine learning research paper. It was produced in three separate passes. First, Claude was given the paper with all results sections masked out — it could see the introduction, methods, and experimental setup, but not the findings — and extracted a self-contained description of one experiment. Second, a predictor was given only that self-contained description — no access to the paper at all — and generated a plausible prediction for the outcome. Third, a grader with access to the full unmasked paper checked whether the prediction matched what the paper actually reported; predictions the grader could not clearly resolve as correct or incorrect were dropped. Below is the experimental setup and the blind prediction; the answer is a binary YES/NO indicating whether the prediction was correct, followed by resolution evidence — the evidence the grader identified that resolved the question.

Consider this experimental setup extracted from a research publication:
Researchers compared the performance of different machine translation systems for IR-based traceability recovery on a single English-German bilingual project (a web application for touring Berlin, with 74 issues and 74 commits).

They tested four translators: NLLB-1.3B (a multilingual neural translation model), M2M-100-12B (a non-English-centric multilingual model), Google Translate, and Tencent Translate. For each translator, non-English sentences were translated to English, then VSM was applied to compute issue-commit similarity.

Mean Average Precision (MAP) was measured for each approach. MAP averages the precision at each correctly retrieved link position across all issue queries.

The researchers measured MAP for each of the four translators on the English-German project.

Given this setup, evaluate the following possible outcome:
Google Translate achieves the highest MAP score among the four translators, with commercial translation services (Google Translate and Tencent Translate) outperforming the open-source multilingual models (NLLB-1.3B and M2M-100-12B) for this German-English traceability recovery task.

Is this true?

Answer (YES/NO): YES